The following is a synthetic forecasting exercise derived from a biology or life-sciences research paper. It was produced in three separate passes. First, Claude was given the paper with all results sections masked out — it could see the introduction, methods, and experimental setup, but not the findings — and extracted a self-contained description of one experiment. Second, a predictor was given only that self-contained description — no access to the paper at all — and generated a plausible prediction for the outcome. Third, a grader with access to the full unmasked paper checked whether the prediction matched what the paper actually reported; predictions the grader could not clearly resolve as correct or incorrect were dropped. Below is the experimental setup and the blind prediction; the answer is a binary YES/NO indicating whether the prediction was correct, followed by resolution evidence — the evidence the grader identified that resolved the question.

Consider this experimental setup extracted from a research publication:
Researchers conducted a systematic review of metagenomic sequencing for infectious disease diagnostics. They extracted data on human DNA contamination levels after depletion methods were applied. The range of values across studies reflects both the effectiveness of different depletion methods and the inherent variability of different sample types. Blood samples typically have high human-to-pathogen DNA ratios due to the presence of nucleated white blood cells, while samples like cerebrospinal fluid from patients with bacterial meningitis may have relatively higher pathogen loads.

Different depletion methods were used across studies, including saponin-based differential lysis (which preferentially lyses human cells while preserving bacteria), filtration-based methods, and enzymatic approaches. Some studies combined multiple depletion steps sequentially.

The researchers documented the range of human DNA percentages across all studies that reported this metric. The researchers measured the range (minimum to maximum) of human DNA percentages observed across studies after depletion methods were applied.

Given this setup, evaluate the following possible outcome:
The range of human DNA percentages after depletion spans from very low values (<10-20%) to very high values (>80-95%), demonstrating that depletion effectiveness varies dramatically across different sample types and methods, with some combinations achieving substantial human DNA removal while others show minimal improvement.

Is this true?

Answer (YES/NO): YES